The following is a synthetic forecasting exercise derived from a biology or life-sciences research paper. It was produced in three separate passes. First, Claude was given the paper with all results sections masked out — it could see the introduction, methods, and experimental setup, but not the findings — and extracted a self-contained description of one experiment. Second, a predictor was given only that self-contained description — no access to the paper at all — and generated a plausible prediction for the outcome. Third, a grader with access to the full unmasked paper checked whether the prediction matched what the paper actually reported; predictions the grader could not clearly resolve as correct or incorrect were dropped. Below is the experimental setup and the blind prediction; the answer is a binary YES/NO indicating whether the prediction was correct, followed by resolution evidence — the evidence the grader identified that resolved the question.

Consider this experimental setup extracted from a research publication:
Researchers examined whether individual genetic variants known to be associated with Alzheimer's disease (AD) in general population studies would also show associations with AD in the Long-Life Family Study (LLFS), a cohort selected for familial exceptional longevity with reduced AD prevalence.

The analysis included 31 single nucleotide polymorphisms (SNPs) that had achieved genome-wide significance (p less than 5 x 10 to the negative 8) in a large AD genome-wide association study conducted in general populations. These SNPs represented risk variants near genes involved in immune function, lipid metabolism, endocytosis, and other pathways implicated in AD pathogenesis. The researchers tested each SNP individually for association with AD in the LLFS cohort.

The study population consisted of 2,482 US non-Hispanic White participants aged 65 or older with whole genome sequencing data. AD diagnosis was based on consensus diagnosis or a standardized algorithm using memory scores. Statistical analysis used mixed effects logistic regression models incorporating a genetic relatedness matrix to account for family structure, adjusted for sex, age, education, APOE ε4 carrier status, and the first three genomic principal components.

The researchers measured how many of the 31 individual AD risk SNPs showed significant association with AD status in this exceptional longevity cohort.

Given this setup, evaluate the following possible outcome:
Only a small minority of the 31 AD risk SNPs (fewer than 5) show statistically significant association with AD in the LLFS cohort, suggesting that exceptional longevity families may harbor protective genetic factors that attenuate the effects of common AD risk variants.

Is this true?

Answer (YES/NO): YES